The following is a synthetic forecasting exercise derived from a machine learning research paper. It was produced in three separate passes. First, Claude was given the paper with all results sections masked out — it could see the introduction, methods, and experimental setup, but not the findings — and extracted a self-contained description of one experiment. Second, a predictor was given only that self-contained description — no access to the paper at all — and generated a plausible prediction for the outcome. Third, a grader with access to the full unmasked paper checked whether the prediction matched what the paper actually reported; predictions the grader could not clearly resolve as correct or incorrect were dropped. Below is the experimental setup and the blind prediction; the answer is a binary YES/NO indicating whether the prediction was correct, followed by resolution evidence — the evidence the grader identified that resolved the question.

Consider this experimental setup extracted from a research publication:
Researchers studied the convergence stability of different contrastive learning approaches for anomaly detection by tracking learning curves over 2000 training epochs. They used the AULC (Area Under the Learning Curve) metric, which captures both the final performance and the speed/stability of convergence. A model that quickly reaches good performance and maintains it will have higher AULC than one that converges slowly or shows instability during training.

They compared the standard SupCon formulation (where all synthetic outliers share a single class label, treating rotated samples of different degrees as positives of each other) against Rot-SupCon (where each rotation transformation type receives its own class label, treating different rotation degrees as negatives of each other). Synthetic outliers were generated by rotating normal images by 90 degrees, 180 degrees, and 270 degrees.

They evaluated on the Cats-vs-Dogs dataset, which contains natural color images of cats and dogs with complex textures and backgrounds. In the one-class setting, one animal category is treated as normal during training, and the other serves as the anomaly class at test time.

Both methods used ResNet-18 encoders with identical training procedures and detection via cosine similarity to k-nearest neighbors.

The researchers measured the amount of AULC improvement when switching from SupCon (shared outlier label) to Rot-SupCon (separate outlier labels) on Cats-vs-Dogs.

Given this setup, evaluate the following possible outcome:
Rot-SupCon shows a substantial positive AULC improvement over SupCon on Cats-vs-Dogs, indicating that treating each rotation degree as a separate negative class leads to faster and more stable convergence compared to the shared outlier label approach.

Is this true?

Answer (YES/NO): YES